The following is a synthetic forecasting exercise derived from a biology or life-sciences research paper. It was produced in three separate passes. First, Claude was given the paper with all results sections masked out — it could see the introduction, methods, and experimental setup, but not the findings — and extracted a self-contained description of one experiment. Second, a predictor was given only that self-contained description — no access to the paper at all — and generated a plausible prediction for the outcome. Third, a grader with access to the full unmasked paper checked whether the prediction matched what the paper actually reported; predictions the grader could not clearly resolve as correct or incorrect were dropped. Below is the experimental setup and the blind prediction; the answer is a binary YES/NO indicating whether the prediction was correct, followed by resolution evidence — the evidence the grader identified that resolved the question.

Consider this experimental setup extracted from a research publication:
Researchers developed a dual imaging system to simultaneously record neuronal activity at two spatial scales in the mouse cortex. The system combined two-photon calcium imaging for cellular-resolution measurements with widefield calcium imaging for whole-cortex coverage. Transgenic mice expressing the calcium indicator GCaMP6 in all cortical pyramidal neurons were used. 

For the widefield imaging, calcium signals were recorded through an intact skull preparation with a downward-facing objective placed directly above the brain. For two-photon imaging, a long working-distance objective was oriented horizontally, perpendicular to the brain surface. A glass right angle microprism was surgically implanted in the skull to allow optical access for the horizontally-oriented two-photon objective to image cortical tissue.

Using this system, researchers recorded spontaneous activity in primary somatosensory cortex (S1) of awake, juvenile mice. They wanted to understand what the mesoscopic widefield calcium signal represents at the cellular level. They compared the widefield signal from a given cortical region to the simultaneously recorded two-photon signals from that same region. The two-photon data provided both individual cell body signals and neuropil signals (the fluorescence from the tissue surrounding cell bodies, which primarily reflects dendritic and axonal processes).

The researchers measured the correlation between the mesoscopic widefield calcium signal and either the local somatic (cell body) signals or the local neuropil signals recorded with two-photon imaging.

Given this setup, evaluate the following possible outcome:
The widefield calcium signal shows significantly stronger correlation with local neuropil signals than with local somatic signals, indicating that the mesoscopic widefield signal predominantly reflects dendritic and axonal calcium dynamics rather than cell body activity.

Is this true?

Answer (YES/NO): YES